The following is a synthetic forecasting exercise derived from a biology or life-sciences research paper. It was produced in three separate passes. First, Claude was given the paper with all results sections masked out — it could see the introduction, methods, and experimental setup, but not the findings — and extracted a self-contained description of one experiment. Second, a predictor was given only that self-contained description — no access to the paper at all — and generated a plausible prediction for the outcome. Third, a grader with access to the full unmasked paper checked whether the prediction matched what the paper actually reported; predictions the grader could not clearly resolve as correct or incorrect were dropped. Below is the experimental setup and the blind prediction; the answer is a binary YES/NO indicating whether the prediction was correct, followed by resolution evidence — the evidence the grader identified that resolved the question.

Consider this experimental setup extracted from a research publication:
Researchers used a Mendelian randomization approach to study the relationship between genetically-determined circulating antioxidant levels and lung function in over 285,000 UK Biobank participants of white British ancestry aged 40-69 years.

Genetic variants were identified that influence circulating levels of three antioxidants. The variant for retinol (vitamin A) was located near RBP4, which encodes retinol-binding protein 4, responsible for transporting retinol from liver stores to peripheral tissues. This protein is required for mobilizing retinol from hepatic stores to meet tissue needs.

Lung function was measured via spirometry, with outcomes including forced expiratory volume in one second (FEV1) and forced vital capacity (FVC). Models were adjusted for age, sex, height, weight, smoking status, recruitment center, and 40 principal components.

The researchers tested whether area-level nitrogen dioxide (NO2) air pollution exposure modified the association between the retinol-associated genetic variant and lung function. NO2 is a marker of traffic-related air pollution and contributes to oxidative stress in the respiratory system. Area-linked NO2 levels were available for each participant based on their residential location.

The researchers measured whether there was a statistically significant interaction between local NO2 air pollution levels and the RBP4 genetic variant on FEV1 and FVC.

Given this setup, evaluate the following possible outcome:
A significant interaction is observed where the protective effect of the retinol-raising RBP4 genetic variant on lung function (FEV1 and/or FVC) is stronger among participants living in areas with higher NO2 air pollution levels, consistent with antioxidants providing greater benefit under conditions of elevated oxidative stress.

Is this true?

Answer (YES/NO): NO